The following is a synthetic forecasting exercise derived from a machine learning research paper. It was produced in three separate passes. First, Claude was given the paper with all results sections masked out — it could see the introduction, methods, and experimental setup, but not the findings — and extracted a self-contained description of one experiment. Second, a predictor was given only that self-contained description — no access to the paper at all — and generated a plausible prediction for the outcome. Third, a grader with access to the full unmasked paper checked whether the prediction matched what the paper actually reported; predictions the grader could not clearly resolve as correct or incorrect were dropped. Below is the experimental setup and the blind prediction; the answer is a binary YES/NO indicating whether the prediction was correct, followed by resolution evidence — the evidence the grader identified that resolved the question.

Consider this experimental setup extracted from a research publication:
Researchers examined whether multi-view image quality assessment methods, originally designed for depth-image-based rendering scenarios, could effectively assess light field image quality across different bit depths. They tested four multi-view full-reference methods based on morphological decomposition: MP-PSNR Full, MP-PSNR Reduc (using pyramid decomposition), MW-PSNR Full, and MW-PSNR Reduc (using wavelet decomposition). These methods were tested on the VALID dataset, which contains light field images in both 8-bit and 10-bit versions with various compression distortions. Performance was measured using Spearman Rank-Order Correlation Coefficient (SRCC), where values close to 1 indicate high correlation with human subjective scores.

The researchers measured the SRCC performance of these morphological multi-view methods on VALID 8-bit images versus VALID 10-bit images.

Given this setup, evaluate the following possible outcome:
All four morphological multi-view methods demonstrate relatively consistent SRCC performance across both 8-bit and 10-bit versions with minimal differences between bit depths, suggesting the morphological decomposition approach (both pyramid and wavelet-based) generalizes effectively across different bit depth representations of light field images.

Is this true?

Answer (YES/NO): NO